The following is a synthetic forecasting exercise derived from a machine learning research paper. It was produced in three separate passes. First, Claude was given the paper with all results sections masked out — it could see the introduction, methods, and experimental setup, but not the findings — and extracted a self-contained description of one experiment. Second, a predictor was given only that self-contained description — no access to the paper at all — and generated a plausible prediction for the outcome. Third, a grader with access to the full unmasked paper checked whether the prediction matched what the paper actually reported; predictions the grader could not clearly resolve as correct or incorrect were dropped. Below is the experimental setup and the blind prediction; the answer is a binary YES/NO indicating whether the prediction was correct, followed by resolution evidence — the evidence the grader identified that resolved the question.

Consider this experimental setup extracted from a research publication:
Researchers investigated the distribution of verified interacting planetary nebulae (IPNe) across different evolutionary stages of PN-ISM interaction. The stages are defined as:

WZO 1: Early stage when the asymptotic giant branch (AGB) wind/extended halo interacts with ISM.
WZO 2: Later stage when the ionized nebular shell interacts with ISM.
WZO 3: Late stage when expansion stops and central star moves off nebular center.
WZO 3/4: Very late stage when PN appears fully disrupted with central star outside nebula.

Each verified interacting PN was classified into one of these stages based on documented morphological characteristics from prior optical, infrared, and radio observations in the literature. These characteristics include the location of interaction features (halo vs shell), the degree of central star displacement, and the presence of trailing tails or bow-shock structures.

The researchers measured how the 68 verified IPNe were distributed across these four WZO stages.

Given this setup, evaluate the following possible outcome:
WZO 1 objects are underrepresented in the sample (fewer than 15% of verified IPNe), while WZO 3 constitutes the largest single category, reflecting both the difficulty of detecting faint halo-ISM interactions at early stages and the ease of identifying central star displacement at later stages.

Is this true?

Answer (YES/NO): NO